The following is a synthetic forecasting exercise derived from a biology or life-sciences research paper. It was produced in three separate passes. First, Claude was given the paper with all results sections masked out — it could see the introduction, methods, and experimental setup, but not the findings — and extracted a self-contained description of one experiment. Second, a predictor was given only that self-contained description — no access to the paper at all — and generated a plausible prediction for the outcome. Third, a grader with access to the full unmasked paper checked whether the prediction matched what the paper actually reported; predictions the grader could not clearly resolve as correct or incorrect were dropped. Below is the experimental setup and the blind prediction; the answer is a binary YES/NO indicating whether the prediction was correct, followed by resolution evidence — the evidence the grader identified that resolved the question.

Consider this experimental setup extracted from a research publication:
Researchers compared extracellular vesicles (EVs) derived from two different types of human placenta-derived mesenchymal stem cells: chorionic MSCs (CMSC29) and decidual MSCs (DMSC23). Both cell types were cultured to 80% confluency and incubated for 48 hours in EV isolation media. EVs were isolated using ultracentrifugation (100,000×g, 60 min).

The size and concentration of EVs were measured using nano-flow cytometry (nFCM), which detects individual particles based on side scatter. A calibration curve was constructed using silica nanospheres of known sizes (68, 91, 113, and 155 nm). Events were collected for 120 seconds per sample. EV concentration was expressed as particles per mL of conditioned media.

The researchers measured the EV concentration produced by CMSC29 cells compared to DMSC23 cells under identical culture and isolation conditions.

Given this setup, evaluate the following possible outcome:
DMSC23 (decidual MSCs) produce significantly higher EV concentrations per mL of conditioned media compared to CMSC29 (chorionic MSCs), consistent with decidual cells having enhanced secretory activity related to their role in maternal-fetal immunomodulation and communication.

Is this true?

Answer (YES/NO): NO